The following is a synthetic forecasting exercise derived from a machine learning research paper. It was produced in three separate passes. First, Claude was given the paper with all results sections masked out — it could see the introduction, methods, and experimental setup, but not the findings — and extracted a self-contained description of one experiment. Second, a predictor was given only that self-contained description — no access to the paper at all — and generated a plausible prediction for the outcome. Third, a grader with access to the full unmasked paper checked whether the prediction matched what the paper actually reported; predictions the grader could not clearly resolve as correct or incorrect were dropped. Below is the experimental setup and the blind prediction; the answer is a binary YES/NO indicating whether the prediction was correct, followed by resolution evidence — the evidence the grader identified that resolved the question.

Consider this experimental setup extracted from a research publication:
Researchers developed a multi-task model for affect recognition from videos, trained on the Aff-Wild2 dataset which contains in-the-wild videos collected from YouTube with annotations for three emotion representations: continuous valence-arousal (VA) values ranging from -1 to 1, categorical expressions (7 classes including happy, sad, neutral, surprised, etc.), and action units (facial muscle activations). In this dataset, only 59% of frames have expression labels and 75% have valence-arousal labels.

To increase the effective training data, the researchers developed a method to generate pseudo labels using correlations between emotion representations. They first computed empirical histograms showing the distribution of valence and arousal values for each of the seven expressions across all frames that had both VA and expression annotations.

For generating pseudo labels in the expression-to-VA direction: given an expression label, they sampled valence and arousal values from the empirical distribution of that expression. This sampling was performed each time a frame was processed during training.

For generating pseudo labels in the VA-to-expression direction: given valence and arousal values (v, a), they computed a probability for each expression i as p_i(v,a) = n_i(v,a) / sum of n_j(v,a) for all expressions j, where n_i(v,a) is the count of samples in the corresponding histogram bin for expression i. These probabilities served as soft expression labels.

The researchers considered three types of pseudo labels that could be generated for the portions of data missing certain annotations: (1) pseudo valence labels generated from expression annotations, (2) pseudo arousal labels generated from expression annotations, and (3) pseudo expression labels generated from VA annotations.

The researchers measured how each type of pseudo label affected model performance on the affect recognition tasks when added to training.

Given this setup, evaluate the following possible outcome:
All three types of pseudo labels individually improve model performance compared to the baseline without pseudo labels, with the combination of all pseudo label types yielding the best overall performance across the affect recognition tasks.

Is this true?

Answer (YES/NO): NO